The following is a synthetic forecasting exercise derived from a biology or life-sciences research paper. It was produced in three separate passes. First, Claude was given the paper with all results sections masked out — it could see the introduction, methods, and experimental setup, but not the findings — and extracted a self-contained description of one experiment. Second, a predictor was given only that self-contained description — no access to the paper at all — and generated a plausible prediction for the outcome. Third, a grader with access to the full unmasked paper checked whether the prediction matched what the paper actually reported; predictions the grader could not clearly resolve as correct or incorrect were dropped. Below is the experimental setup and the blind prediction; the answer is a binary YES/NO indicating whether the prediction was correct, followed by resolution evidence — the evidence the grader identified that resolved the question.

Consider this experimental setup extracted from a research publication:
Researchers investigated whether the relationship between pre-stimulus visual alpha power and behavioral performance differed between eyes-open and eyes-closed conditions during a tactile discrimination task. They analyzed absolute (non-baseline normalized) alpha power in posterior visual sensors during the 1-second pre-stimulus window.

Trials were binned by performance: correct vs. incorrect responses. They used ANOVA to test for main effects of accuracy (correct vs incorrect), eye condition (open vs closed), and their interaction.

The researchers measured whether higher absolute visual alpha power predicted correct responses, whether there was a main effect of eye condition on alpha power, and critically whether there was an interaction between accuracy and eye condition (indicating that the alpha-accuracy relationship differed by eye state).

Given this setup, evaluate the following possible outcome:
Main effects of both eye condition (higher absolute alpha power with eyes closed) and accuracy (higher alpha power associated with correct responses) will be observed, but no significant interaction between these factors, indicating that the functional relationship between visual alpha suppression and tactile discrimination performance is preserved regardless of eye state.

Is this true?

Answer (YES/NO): YES